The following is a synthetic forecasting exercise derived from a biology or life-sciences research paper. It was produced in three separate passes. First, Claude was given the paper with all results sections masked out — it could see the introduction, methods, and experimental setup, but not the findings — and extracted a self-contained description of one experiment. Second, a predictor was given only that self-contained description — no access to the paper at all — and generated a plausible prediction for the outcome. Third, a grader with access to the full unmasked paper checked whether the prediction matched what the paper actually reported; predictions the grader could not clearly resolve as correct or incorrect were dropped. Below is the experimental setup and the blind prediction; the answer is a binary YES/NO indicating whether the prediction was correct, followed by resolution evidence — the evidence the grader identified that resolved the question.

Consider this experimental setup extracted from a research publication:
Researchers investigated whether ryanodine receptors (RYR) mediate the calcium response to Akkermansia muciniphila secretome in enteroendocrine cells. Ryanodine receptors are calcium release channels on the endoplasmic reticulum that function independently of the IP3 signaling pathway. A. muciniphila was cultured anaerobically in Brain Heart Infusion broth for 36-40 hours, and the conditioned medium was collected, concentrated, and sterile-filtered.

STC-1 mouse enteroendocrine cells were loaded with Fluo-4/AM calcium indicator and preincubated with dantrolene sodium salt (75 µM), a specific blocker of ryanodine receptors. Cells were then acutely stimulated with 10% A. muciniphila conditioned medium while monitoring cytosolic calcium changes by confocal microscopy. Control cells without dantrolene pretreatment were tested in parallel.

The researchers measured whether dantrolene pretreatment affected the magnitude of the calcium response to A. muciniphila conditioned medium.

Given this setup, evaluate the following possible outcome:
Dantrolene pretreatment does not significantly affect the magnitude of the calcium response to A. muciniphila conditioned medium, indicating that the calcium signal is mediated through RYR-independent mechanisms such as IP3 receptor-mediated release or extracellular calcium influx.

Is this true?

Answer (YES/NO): NO